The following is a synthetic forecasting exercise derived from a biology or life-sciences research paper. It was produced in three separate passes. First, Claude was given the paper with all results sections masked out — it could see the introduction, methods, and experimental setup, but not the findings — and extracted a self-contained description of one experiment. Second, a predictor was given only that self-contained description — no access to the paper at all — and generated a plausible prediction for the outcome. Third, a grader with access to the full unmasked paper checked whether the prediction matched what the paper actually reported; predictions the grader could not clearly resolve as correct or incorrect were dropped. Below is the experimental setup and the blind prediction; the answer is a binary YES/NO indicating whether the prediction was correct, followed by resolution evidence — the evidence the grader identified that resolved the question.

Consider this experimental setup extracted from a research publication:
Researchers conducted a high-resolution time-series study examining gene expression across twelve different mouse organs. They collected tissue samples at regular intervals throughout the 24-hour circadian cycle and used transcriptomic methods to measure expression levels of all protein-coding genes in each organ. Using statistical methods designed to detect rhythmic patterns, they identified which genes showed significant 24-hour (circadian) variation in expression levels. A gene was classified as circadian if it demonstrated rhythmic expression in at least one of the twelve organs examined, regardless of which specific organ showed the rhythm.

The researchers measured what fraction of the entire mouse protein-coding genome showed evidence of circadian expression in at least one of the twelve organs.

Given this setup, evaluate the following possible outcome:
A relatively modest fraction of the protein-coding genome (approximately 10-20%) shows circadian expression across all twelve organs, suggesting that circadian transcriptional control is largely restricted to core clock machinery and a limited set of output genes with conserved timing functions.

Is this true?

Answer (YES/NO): NO